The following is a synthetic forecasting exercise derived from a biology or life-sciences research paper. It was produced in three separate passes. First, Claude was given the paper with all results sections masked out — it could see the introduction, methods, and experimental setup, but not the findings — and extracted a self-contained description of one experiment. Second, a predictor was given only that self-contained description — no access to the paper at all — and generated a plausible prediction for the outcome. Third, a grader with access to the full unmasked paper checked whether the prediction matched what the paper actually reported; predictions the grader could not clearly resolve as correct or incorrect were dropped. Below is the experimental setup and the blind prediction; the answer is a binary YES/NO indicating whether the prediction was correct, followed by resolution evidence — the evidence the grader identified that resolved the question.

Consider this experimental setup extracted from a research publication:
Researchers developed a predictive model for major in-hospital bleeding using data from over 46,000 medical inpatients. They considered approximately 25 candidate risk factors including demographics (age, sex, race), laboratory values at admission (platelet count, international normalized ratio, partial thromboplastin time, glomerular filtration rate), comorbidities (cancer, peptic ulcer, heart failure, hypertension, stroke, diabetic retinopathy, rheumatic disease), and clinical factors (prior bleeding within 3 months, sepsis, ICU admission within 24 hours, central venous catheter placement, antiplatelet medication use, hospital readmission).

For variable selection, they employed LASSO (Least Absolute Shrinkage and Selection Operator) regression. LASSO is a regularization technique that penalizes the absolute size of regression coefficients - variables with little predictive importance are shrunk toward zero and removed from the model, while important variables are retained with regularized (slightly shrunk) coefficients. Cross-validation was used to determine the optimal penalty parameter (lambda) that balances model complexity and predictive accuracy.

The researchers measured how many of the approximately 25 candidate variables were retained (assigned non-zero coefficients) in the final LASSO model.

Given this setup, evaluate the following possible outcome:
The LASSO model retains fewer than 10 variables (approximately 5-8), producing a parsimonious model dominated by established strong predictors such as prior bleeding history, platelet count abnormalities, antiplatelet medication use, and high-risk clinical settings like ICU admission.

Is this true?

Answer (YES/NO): NO